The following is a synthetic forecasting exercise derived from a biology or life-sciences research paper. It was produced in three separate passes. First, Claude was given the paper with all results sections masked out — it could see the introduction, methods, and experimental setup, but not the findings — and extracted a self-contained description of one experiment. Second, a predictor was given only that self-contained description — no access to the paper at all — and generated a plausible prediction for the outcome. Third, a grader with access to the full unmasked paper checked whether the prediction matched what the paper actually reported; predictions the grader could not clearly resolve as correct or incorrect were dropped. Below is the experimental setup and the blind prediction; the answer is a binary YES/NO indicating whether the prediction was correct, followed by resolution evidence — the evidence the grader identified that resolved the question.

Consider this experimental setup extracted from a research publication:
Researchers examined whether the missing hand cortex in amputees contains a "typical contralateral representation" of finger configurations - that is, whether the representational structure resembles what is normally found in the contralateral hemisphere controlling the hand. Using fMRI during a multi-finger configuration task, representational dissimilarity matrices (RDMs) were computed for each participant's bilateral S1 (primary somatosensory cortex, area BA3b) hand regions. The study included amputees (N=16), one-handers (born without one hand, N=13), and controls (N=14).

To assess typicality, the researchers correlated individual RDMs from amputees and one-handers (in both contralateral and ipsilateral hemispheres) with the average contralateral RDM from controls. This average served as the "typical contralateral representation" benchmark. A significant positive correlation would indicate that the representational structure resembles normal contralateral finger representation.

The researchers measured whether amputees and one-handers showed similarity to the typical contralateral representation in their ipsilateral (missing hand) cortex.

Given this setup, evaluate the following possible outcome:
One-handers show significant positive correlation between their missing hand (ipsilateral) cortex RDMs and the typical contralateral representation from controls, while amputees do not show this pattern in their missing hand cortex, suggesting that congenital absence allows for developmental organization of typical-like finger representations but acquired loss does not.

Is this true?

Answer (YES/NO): NO